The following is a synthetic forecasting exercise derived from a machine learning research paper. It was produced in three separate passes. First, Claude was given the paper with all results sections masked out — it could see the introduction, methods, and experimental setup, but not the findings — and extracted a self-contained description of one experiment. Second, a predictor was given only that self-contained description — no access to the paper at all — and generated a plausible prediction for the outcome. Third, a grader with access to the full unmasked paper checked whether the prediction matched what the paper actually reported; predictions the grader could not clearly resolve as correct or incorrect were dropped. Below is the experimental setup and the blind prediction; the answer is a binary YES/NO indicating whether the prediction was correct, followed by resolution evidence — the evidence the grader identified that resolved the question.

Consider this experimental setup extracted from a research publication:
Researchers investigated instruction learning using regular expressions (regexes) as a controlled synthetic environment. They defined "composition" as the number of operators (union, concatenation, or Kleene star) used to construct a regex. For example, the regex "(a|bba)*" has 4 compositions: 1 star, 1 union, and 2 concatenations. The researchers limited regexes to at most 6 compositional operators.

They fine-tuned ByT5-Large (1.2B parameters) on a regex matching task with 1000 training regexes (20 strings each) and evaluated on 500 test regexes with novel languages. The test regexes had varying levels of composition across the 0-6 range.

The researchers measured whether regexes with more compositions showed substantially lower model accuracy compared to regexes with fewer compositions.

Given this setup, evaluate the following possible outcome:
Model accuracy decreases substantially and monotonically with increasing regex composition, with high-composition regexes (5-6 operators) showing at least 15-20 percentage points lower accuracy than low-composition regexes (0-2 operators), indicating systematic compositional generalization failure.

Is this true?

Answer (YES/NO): NO